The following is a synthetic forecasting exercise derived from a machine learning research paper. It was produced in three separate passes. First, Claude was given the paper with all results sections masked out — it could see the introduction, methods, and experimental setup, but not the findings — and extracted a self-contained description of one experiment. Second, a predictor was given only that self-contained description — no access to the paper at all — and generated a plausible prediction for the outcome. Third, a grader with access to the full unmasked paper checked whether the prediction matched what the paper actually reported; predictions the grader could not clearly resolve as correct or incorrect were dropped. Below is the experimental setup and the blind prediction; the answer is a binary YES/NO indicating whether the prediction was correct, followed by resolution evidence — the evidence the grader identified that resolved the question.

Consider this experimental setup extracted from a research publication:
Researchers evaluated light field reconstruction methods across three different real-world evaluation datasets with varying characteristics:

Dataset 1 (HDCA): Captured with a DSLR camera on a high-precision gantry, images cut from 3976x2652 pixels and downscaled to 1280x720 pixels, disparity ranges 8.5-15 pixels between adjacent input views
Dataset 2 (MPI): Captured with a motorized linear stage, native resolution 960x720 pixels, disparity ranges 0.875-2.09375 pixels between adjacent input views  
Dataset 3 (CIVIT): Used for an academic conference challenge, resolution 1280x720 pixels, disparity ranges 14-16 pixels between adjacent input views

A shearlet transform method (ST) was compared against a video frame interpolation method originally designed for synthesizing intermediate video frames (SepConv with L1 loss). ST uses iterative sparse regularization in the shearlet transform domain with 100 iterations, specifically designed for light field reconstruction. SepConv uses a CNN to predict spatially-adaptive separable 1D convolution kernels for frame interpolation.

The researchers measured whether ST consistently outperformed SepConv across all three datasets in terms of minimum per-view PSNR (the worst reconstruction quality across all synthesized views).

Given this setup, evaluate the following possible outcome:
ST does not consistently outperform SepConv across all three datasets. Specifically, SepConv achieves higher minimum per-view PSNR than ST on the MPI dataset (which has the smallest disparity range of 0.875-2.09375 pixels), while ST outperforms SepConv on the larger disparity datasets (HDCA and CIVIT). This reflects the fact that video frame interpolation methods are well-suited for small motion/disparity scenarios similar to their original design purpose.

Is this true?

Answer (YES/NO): NO